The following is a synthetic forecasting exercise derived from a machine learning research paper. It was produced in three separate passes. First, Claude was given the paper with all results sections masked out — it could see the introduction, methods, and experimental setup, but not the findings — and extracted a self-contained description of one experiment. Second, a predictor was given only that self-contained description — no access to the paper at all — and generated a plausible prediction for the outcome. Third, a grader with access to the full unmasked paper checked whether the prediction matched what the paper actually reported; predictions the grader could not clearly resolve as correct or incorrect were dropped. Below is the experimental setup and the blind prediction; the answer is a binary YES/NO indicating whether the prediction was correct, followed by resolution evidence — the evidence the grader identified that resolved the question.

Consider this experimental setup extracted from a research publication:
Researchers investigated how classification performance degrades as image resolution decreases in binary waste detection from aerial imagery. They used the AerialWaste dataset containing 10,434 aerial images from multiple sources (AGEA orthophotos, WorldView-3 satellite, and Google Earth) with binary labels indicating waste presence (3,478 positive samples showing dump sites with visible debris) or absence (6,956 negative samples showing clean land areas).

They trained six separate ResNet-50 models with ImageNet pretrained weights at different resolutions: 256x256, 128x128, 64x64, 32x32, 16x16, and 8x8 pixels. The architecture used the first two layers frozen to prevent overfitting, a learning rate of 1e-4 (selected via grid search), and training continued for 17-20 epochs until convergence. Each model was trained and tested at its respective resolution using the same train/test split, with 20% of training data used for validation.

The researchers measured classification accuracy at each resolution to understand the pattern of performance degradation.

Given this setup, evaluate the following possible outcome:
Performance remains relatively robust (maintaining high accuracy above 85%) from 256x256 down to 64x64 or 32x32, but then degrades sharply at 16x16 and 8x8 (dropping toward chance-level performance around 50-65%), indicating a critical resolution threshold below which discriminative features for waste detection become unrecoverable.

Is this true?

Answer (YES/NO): NO